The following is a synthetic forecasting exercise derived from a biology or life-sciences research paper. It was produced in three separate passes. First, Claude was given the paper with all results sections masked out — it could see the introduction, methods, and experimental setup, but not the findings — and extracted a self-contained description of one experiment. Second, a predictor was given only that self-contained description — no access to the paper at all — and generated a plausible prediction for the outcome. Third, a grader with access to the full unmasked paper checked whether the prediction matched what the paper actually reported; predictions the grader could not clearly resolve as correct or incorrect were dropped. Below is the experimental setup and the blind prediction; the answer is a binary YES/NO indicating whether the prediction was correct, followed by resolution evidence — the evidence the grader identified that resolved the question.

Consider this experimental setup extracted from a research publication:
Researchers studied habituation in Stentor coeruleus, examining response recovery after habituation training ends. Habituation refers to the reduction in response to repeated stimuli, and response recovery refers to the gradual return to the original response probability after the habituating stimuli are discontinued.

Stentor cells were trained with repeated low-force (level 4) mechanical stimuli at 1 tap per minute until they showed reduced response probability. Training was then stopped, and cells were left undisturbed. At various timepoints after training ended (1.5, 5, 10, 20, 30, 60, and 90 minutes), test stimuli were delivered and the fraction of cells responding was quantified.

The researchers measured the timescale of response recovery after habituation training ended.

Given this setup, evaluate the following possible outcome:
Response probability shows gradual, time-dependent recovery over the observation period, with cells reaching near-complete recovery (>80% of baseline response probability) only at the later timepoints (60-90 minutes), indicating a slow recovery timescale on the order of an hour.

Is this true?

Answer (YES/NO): YES